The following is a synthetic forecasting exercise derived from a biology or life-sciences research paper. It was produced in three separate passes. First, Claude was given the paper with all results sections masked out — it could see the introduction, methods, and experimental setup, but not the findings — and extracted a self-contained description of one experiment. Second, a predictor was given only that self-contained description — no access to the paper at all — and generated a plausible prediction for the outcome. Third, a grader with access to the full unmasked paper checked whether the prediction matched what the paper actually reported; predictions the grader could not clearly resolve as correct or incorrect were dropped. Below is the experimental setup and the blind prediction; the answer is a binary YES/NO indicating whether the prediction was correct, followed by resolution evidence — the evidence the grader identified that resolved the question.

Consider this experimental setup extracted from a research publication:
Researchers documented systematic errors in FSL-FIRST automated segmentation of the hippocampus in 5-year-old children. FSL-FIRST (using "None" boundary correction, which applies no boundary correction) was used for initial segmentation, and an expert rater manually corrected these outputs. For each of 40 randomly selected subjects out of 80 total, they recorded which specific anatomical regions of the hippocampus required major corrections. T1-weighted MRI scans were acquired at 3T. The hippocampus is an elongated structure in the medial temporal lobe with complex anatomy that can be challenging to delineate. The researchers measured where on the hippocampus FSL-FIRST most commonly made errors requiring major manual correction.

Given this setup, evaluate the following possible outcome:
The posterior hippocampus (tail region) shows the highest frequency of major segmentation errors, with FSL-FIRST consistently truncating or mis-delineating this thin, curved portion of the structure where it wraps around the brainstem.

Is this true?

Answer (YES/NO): NO